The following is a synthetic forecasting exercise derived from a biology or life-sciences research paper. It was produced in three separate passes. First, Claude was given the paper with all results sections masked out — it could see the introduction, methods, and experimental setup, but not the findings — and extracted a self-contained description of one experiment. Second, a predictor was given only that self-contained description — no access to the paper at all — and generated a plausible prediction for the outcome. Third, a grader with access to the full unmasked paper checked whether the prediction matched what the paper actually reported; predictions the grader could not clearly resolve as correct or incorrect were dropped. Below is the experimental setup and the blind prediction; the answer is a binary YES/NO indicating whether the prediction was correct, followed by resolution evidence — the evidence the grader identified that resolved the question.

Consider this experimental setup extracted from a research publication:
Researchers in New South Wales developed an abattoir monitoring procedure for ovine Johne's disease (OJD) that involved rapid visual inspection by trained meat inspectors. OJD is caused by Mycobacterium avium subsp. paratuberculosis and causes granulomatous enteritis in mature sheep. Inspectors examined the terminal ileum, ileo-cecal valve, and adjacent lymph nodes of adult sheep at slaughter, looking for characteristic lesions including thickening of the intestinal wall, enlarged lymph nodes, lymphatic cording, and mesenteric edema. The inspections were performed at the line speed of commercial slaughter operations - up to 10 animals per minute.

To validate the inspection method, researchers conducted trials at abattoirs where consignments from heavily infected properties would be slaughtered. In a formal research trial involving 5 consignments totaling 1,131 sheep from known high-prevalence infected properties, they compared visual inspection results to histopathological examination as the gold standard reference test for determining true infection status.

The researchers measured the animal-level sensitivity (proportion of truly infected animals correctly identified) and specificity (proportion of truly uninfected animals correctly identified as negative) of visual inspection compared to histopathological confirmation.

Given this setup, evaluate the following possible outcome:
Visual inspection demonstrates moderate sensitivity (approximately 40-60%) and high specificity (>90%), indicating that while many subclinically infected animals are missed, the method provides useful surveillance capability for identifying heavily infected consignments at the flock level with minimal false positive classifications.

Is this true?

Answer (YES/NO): NO